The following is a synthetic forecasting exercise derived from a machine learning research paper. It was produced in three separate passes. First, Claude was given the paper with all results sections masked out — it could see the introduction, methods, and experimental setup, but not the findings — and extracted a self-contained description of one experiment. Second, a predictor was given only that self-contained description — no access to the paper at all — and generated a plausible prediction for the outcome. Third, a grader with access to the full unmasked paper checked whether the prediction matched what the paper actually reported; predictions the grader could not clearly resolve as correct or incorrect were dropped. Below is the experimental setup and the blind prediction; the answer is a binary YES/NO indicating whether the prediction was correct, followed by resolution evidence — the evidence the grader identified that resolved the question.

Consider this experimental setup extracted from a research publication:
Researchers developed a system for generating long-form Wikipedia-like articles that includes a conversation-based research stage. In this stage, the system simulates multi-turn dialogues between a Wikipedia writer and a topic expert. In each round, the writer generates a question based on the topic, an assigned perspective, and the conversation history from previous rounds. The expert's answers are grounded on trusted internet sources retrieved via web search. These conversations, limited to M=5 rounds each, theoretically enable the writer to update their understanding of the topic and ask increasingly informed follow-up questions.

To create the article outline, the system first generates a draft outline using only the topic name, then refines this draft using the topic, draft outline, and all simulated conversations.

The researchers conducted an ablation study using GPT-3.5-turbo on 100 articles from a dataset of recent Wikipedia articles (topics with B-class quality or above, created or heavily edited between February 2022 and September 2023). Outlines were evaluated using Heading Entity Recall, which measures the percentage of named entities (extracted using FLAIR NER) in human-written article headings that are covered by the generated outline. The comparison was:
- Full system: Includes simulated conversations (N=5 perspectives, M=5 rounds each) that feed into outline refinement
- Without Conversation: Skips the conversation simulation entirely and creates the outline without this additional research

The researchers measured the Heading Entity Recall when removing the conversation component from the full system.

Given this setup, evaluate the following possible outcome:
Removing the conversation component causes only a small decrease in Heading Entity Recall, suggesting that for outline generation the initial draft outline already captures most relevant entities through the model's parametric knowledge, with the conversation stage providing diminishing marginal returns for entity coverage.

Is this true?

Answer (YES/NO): NO